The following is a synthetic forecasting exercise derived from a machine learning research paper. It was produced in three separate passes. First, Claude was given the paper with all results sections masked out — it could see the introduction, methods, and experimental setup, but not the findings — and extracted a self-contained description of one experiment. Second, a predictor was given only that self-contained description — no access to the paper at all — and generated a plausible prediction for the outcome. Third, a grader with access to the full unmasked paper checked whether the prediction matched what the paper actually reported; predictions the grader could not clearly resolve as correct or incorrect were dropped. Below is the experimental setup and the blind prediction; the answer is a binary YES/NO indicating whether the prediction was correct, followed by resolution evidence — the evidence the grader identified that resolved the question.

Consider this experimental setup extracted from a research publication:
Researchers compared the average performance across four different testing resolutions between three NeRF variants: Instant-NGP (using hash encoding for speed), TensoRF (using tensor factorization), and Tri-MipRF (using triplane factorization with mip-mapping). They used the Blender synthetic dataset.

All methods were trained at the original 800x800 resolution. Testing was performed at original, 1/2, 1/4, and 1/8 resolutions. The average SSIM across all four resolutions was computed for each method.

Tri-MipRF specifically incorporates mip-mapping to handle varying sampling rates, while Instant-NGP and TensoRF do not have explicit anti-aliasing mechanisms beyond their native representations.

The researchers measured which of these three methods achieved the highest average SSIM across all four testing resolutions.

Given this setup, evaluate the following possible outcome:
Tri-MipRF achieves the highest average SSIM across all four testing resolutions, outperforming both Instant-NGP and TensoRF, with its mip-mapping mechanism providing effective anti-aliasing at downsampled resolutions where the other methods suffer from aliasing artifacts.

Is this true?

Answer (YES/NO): NO